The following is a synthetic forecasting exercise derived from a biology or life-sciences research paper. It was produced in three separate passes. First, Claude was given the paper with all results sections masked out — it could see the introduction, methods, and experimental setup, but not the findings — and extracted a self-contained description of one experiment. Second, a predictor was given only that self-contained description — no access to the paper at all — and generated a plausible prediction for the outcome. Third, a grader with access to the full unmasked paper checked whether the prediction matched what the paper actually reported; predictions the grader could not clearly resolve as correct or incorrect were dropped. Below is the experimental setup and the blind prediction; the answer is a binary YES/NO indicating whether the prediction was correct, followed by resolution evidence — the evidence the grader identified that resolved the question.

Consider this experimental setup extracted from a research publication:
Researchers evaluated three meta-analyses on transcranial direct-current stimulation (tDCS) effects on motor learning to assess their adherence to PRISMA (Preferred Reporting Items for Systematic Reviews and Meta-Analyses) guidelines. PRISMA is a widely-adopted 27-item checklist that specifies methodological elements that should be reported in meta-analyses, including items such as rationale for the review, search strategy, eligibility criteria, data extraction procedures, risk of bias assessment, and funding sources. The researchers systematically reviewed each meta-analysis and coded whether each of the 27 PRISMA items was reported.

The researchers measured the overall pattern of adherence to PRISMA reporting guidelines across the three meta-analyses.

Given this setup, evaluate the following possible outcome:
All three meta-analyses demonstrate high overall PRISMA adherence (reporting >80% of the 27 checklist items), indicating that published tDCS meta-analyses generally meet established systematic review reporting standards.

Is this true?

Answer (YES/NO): NO